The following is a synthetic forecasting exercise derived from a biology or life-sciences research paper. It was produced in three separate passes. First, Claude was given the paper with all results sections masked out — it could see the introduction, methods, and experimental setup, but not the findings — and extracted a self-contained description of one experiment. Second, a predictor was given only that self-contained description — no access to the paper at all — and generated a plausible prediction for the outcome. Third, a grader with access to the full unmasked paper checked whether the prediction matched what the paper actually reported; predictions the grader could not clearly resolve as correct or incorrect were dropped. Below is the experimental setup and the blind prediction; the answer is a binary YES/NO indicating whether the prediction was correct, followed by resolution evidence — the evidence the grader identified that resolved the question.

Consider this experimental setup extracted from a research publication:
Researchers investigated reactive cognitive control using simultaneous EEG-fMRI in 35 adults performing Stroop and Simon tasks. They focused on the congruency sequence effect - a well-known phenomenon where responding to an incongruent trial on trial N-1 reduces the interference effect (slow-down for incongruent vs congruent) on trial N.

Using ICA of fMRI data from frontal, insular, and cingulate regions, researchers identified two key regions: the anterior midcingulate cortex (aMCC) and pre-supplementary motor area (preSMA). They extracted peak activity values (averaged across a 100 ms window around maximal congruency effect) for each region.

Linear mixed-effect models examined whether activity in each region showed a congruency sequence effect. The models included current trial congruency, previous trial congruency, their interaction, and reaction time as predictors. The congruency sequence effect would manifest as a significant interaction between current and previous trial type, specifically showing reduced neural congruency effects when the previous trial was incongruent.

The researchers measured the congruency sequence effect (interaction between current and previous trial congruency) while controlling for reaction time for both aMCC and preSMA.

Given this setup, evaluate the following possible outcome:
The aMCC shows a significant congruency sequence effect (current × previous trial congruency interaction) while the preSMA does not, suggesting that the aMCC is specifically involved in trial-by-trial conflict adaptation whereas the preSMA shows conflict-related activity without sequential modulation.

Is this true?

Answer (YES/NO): NO